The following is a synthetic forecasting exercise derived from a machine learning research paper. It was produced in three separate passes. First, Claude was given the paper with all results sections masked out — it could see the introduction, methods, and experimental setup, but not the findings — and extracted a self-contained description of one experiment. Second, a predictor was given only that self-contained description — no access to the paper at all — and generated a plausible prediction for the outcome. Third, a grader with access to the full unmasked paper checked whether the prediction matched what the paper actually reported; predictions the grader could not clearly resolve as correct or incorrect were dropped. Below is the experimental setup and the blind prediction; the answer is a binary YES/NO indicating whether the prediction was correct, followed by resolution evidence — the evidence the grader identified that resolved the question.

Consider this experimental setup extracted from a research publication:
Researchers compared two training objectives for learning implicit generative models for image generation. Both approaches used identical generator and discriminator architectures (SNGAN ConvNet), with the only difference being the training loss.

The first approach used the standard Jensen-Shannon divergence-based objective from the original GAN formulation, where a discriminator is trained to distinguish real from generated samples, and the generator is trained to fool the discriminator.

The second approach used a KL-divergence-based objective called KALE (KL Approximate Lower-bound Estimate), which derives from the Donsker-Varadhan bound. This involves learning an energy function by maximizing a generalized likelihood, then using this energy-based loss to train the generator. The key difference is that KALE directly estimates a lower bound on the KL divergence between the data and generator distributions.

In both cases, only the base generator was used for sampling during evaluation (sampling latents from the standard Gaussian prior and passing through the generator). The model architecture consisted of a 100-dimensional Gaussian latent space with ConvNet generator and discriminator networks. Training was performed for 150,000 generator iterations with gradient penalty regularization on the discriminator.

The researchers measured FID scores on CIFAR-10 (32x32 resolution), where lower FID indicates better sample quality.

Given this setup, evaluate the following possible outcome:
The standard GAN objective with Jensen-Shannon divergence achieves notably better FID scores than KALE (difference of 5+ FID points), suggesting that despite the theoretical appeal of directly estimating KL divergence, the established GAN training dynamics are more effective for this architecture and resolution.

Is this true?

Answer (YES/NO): NO